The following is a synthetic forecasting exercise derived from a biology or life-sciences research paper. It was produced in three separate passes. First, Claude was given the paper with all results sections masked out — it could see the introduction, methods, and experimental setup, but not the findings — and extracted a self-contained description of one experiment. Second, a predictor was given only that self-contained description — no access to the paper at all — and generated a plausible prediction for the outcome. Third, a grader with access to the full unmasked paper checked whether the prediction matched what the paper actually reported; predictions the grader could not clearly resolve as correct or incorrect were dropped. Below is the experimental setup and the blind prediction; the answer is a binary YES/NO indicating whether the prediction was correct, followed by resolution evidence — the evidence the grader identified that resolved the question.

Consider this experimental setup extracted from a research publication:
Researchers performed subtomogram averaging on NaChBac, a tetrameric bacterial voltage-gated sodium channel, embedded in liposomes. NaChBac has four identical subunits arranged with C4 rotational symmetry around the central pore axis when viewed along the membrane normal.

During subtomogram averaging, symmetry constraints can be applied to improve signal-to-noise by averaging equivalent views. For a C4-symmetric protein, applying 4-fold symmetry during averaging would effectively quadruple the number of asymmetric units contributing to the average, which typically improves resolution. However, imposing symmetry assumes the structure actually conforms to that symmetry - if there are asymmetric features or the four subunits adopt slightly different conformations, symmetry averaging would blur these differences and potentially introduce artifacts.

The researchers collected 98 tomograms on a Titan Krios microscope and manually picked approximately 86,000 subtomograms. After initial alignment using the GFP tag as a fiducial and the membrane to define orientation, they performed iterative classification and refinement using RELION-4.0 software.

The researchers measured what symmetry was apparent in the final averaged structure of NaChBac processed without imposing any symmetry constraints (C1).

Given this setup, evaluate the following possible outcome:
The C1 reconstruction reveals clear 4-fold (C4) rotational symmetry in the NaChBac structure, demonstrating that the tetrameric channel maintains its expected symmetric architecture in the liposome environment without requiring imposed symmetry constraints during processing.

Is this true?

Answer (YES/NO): NO